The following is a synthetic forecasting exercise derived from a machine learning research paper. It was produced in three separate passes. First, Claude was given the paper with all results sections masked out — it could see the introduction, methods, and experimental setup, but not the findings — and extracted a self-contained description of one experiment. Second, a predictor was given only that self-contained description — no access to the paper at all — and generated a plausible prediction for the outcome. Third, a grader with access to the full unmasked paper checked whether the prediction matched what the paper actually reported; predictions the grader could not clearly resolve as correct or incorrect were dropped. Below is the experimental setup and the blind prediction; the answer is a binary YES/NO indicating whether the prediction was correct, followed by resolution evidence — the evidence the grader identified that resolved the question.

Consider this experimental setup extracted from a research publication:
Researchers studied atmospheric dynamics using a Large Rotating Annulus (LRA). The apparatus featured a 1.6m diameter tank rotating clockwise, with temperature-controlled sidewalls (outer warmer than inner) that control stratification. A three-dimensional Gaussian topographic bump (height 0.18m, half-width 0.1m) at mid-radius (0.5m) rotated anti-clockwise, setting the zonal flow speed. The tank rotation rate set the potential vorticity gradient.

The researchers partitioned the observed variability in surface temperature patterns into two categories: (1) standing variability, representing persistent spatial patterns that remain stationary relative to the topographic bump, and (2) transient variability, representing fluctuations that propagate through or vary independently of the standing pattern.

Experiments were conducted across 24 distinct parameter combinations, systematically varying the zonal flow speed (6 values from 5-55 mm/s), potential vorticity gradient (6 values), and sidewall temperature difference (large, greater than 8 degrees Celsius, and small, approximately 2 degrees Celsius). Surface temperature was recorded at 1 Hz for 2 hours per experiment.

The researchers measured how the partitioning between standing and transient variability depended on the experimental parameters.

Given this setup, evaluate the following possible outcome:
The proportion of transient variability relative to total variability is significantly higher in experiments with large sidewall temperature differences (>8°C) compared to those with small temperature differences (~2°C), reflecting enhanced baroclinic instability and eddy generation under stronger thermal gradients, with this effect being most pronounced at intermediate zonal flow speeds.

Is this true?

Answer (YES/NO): NO